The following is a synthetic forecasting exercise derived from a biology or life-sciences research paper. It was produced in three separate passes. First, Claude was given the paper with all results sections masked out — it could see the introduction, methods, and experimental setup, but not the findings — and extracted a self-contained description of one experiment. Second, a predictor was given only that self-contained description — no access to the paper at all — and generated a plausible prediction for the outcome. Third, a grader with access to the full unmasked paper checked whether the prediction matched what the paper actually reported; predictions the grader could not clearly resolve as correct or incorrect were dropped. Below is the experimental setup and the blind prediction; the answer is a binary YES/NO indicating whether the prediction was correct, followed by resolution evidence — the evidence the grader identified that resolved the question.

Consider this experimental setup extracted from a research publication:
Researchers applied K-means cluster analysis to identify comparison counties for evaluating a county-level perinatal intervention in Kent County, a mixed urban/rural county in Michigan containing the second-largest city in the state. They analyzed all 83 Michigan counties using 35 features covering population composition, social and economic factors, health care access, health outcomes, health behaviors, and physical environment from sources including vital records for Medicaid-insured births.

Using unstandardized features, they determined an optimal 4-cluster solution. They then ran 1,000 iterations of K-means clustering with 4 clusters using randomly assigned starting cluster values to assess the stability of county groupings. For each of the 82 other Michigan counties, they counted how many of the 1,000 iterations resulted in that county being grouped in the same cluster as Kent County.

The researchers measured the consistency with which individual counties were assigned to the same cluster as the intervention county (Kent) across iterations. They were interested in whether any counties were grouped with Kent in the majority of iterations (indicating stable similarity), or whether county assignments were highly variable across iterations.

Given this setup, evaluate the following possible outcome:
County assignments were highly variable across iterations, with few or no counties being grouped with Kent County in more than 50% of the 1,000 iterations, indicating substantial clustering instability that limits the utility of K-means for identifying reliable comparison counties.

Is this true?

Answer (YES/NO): NO